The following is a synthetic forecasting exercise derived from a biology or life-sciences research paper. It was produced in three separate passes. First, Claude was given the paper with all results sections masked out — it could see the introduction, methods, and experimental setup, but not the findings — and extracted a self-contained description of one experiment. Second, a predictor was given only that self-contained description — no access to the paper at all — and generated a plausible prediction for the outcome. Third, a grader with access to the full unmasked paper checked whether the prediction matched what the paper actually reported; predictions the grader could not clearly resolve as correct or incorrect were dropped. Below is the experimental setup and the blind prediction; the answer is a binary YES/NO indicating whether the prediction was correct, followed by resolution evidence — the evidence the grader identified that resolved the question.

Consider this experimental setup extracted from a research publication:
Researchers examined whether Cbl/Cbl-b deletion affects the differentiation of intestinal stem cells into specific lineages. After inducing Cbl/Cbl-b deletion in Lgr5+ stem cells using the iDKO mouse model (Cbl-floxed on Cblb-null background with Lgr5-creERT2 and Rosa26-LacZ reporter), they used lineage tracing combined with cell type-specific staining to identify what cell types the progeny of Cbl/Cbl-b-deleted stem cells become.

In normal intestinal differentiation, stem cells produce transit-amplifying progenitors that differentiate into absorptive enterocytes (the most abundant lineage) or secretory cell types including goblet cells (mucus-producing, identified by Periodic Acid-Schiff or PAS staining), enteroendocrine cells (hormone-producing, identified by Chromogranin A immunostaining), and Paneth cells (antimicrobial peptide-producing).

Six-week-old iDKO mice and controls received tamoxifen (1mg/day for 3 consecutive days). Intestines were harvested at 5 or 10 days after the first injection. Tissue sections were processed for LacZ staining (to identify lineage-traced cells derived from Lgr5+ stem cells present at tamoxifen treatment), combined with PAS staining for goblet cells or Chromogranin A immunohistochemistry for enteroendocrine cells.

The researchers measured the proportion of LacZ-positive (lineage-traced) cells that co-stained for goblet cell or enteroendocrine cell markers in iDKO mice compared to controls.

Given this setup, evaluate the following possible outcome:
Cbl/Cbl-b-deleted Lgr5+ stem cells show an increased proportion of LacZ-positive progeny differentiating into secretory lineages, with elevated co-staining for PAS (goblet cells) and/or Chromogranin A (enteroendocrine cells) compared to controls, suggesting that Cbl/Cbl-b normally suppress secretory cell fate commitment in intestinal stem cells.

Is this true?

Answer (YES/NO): NO